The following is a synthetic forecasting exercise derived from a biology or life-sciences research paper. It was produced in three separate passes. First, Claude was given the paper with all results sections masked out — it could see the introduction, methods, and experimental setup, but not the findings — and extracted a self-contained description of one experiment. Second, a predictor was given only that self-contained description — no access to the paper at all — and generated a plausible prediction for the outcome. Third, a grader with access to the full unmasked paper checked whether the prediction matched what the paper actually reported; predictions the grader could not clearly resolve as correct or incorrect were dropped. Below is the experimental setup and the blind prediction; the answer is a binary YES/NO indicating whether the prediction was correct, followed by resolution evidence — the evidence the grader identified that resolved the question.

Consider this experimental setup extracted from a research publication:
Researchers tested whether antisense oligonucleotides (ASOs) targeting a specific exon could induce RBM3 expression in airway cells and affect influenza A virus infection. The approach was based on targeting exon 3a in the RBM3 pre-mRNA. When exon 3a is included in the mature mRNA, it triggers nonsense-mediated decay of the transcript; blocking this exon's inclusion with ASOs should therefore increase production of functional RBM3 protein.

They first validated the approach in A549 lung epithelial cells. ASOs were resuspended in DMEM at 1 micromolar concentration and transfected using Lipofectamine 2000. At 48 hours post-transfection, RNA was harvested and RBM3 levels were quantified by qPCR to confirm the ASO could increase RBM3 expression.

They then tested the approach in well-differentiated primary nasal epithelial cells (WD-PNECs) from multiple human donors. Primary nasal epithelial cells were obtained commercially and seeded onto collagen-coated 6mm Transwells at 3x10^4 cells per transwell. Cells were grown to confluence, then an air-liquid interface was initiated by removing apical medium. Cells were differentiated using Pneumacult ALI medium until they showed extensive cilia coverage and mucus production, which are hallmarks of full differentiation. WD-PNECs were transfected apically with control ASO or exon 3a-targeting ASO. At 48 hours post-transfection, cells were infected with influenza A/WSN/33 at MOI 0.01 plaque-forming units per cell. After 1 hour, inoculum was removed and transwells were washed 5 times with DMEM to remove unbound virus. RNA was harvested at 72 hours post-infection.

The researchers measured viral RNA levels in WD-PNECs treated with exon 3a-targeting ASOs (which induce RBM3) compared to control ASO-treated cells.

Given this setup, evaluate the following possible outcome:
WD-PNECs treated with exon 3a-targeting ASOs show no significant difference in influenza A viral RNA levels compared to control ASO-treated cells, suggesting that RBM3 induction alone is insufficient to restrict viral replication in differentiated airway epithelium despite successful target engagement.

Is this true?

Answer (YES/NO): NO